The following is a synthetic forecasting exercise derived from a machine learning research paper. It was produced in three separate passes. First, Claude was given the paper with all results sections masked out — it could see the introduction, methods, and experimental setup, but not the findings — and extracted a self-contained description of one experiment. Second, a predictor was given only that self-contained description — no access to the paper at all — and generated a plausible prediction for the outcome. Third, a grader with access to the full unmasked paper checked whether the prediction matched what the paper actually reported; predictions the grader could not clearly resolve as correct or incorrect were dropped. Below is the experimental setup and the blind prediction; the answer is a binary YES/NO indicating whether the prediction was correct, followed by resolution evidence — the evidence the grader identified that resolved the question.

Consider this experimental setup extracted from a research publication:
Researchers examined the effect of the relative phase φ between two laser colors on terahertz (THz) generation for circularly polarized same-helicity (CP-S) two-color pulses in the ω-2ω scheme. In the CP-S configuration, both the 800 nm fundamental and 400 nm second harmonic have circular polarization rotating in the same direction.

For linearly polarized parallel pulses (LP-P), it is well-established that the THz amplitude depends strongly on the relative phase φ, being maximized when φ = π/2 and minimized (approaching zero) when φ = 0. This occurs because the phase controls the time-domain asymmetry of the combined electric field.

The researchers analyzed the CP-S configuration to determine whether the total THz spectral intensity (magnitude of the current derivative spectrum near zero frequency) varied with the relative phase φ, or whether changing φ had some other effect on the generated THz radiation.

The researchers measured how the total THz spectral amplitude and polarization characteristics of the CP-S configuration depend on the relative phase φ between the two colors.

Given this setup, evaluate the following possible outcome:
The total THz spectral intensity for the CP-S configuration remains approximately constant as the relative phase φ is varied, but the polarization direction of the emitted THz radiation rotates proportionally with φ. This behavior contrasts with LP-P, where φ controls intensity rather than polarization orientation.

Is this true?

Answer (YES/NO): YES